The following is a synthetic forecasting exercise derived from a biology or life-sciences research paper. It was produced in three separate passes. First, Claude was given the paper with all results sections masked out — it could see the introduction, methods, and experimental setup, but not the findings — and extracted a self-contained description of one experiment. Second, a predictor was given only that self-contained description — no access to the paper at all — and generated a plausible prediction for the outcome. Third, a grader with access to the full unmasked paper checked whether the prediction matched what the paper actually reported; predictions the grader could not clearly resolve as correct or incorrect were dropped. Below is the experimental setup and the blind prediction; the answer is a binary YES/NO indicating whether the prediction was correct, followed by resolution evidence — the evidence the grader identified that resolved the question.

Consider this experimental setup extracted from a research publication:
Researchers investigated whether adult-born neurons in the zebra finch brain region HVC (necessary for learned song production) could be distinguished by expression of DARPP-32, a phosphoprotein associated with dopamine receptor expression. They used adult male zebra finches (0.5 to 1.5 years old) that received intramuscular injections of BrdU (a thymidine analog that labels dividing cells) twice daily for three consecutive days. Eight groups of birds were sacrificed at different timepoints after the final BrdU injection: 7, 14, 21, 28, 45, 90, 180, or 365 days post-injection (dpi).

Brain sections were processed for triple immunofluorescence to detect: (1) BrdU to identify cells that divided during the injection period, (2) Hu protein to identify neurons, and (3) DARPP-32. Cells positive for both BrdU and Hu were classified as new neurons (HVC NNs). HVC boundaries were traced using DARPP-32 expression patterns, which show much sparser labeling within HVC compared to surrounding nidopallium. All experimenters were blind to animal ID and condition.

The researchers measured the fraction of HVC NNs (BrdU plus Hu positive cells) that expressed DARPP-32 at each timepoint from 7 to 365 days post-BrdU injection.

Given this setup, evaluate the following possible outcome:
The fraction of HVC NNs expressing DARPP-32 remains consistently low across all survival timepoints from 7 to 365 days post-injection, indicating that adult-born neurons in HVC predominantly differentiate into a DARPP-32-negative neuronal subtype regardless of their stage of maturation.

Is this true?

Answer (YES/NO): NO